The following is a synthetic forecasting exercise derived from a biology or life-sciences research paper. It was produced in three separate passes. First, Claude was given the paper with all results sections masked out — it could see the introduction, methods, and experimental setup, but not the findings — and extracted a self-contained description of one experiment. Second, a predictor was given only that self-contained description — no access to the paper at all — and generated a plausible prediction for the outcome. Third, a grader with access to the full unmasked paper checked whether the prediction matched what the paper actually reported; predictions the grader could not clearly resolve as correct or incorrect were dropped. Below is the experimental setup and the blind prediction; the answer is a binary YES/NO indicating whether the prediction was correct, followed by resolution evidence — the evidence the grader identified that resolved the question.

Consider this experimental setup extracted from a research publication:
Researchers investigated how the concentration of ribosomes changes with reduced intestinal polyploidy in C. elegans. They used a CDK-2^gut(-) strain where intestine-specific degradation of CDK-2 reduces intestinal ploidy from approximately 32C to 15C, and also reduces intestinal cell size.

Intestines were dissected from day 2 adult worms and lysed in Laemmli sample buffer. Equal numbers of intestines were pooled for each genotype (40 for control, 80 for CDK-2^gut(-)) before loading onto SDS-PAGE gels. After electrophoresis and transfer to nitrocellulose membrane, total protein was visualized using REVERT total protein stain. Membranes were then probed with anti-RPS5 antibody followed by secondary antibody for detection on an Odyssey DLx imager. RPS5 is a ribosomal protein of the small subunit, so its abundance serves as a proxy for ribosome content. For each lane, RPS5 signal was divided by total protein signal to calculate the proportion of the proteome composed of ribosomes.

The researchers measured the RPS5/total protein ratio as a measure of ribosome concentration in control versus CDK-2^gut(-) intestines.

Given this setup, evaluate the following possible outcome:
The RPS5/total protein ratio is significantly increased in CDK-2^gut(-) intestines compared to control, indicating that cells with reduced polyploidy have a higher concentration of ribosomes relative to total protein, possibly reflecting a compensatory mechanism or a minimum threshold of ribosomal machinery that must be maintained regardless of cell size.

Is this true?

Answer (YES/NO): NO